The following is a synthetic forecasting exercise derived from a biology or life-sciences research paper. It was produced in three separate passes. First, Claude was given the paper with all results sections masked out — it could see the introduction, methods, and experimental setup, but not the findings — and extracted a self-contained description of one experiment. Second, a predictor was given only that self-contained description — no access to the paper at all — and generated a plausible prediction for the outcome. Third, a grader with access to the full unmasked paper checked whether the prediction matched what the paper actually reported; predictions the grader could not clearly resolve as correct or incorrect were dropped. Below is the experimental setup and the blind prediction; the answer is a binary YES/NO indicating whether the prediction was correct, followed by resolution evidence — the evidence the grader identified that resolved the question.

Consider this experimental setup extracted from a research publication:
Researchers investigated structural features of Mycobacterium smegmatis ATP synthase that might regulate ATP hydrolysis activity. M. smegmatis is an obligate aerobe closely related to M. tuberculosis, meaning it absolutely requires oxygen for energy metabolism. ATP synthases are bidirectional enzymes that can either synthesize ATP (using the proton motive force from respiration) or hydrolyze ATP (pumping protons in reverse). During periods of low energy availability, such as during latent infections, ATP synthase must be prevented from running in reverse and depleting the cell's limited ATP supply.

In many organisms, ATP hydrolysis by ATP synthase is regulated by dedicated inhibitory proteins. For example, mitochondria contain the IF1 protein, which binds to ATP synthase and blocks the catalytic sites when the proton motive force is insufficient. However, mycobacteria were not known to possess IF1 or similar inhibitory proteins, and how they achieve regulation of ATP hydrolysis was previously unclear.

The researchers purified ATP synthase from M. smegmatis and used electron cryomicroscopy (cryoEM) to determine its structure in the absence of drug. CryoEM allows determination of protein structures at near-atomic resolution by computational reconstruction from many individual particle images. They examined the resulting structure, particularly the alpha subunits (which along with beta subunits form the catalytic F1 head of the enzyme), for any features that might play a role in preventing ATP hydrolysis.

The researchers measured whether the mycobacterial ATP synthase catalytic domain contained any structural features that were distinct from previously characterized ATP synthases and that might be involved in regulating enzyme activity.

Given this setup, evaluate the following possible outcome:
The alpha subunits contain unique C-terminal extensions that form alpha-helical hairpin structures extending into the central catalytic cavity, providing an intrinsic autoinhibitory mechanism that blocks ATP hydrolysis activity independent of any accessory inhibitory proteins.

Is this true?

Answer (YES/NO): NO